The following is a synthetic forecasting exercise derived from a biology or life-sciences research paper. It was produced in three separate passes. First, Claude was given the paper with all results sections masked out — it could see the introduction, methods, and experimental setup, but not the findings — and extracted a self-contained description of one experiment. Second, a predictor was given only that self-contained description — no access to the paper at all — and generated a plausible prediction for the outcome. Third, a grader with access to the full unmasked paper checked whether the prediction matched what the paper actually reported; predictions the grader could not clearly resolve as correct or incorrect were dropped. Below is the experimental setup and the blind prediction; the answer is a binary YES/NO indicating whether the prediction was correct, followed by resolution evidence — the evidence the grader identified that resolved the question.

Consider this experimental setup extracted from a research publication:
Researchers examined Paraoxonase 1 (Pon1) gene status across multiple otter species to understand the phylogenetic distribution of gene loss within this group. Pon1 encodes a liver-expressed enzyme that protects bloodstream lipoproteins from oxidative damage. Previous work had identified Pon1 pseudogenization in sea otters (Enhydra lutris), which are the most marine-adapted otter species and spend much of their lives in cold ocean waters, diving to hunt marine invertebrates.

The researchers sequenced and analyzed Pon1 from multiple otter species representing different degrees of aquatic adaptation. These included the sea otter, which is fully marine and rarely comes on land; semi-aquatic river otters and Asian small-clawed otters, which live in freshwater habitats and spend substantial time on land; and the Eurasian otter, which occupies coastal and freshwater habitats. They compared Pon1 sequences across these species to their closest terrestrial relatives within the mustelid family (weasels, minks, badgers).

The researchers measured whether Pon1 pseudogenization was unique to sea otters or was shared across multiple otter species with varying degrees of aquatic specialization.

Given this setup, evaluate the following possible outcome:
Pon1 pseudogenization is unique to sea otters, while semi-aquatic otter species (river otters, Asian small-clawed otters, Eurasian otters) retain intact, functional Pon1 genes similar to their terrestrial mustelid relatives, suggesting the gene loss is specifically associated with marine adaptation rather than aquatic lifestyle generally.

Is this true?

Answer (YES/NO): NO